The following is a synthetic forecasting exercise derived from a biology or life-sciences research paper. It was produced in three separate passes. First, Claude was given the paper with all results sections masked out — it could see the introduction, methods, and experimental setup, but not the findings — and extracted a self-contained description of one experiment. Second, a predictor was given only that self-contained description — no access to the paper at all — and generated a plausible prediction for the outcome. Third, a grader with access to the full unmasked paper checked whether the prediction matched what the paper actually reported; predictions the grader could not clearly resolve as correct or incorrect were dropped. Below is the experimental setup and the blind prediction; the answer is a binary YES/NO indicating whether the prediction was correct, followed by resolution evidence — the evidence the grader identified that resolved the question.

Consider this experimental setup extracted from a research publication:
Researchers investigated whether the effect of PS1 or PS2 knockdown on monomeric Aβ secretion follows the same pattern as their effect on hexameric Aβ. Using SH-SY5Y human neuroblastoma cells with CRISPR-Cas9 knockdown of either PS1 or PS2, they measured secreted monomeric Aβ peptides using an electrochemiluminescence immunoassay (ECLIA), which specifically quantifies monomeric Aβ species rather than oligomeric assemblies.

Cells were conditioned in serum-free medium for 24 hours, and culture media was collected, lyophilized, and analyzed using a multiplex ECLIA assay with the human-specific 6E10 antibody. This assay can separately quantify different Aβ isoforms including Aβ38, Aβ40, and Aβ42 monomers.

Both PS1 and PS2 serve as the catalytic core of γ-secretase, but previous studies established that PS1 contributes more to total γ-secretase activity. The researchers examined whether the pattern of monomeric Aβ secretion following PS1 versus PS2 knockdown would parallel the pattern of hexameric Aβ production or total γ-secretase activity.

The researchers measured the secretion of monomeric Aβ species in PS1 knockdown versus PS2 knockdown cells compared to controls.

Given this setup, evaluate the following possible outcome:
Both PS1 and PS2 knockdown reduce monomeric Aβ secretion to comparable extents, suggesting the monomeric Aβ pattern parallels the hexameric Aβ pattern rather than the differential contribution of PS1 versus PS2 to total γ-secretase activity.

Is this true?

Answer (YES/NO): NO